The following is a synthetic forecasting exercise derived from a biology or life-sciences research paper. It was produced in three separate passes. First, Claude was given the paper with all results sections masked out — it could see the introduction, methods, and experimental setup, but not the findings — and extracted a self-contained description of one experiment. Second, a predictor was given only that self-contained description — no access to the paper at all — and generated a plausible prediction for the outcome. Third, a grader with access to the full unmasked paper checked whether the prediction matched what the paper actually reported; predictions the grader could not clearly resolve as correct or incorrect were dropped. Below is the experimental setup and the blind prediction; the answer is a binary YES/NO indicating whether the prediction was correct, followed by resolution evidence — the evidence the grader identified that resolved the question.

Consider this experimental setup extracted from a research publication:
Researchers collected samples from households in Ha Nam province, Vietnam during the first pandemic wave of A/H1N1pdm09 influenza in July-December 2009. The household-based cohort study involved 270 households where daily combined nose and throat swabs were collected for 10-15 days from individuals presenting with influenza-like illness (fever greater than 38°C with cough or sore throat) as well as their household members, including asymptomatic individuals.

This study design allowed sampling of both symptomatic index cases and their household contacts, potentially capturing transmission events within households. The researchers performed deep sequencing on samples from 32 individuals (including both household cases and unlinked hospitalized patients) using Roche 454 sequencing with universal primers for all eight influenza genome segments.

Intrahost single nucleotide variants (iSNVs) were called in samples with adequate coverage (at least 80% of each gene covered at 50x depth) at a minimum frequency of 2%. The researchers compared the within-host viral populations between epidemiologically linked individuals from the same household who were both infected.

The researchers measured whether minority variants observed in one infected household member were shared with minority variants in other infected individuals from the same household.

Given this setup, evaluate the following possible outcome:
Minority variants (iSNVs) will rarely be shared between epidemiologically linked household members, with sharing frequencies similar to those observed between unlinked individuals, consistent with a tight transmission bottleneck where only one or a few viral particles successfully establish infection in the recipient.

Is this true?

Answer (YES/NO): YES